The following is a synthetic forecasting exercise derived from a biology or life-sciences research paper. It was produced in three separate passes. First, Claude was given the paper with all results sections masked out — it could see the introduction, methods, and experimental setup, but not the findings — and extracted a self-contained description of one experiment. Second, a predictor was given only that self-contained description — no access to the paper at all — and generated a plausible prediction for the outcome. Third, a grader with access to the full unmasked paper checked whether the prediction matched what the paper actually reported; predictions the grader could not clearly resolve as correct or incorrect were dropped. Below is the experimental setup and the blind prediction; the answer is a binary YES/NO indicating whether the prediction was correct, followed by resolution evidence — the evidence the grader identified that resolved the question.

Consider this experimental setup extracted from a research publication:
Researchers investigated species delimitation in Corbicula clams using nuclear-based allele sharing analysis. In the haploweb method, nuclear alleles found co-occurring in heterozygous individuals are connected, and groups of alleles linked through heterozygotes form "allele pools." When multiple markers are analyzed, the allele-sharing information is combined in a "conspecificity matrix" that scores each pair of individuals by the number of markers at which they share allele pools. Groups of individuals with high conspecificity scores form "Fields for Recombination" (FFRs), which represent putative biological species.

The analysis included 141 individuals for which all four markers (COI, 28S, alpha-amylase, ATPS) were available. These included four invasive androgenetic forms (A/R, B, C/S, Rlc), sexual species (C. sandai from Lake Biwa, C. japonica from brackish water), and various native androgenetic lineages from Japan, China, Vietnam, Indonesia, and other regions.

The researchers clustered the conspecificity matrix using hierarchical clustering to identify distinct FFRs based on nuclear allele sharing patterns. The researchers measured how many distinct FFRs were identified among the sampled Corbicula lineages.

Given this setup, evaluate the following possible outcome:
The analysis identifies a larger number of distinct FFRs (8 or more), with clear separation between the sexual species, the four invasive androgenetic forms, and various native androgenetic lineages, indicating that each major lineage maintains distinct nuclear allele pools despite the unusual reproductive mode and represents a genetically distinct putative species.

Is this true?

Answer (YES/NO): NO